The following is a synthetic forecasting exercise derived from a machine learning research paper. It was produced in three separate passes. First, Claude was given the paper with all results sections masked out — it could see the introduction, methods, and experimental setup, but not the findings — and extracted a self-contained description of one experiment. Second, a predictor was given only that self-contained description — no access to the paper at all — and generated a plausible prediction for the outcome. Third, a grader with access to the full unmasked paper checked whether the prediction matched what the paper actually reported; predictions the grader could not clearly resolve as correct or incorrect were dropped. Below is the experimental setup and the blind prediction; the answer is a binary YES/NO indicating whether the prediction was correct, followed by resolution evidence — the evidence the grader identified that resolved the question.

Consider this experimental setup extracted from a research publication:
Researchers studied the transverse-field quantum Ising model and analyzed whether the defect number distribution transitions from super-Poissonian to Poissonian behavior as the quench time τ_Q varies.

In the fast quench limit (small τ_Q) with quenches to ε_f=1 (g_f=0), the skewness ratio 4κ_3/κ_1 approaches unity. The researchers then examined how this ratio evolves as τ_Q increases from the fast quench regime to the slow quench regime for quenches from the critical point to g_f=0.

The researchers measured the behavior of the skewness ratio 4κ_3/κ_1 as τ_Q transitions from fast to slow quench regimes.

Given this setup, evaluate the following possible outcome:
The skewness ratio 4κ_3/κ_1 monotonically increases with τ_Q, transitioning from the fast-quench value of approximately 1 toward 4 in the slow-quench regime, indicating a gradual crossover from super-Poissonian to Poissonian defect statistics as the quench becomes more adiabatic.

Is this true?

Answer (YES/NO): NO